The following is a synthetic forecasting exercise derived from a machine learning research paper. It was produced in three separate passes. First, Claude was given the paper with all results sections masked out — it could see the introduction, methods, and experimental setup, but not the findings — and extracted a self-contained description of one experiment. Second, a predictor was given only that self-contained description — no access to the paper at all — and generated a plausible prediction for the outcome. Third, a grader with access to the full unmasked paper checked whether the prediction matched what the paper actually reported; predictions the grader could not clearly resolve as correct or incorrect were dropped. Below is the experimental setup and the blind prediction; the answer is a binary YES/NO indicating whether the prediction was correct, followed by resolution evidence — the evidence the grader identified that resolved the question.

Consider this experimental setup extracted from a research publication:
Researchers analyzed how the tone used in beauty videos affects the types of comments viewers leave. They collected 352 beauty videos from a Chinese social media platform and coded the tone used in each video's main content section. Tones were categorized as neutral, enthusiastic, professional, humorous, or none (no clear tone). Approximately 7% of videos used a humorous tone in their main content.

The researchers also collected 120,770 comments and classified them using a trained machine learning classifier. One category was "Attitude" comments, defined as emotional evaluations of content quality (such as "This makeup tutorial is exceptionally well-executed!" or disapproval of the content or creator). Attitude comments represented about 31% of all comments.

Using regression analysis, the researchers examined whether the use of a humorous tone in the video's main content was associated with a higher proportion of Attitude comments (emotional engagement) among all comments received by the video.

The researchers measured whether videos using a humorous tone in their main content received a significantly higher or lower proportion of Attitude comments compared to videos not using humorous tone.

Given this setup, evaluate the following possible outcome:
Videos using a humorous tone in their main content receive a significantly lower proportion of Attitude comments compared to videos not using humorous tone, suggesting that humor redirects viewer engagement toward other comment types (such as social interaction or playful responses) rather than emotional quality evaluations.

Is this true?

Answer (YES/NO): NO